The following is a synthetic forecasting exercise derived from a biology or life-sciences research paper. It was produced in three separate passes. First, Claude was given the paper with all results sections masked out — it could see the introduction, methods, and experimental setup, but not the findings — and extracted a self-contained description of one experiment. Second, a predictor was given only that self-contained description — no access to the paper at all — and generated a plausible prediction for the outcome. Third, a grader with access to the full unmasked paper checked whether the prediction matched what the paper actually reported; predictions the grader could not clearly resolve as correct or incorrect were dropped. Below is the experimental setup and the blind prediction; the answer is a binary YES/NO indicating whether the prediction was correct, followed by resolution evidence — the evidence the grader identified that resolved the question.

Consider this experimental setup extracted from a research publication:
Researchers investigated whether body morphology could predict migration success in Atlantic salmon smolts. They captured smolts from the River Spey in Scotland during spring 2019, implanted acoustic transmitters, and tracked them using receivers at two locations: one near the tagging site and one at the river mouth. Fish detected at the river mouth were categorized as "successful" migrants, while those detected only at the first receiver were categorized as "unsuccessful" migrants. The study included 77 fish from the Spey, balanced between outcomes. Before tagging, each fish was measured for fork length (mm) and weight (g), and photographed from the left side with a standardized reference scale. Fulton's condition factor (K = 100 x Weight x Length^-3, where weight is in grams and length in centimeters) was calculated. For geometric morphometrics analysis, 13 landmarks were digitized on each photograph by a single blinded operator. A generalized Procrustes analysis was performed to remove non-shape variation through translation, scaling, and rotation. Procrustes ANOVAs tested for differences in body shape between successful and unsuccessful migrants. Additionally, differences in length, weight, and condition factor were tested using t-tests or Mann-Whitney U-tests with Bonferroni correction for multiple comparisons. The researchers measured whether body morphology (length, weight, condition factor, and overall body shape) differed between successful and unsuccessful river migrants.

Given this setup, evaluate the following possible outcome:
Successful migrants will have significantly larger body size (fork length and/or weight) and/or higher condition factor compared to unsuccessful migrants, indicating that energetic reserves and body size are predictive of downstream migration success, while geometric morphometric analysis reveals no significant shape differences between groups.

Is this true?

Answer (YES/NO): NO